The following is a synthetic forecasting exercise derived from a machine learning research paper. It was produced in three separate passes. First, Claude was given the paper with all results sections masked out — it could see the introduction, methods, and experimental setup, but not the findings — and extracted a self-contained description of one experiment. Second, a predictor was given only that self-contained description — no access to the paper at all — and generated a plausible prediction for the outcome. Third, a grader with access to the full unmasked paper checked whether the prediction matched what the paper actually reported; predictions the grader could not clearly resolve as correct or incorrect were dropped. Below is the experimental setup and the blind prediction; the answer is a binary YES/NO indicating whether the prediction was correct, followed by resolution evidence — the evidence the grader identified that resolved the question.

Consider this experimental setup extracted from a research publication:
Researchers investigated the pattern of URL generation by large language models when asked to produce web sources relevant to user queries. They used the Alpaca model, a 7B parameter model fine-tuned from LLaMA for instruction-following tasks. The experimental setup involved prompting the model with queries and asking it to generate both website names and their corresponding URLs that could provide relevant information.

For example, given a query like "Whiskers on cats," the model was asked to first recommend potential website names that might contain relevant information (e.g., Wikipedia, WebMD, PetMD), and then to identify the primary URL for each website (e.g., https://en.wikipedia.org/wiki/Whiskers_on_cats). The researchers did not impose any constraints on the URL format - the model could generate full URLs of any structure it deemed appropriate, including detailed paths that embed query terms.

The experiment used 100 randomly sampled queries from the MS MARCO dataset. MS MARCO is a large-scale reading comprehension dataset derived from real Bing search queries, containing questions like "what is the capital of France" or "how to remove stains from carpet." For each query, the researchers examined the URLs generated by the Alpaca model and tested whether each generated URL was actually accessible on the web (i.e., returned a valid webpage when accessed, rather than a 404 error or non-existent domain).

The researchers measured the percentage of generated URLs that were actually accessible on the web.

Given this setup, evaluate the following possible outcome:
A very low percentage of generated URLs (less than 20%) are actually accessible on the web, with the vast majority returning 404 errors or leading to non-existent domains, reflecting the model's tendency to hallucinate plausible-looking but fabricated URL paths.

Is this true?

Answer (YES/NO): NO